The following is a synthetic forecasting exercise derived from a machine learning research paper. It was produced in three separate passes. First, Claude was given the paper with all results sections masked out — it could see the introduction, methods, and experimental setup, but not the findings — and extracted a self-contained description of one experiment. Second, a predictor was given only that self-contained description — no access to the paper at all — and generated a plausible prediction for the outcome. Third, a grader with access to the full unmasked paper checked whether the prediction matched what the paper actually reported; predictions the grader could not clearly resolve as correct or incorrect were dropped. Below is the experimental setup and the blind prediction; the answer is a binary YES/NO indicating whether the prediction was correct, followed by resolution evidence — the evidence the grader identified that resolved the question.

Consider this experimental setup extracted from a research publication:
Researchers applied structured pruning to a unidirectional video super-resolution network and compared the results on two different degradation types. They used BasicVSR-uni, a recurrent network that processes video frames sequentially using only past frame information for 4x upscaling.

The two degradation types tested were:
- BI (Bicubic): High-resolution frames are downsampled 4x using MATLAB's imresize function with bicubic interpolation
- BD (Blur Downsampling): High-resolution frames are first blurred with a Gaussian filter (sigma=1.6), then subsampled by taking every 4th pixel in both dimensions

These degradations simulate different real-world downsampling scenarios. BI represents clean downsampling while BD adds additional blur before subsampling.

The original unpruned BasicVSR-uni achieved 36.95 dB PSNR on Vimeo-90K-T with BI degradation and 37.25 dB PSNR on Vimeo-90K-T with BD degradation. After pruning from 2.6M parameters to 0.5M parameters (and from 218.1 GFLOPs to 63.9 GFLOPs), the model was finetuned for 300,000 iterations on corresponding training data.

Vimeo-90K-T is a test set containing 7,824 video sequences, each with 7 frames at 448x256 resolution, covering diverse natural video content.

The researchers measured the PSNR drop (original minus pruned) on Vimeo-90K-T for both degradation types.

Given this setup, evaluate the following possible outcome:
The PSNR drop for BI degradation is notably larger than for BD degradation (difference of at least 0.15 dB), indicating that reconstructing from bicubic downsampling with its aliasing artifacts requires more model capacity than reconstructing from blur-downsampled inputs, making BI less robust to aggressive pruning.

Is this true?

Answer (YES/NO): NO